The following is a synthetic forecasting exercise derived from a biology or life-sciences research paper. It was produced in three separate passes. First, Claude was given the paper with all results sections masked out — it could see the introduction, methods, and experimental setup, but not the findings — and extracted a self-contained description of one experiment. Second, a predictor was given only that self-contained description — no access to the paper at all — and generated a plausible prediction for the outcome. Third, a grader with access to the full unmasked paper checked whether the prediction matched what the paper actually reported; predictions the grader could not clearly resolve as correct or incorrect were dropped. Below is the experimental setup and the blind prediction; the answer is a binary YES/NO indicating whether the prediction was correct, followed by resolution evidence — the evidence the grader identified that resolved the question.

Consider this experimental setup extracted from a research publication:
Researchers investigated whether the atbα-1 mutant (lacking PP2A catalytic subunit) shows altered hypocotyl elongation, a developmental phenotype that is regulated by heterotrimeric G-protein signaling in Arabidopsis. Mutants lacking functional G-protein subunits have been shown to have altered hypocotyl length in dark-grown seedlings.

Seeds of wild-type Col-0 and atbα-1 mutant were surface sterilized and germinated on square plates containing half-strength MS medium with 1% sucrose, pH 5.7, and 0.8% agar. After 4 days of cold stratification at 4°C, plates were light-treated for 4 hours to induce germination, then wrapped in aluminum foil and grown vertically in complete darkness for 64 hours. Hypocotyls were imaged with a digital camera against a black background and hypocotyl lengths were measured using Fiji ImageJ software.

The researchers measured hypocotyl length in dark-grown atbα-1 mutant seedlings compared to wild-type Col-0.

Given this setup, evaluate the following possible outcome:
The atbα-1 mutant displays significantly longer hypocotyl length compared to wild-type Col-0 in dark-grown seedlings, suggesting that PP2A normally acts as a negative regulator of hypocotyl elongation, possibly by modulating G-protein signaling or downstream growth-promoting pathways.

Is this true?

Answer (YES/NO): YES